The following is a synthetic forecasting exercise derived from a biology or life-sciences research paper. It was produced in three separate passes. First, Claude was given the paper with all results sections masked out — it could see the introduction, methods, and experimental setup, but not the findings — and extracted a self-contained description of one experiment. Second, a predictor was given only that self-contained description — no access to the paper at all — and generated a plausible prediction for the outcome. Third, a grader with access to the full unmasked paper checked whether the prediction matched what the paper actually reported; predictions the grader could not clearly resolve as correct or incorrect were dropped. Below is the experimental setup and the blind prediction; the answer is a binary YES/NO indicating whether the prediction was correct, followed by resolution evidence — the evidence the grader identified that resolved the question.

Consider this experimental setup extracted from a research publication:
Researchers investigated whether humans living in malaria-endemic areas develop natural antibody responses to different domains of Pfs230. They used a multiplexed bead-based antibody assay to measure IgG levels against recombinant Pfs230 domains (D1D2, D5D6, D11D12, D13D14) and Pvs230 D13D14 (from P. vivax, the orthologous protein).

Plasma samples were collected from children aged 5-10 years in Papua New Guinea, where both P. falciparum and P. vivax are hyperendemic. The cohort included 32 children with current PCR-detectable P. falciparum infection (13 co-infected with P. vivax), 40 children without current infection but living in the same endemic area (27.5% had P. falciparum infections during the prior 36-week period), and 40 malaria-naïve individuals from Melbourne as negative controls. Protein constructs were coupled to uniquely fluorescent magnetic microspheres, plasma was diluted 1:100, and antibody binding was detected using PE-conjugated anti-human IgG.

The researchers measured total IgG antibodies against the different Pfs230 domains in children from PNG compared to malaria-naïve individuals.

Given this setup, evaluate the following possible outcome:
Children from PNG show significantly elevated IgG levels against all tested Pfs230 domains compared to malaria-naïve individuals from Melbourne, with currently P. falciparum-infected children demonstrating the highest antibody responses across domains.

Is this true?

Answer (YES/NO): YES